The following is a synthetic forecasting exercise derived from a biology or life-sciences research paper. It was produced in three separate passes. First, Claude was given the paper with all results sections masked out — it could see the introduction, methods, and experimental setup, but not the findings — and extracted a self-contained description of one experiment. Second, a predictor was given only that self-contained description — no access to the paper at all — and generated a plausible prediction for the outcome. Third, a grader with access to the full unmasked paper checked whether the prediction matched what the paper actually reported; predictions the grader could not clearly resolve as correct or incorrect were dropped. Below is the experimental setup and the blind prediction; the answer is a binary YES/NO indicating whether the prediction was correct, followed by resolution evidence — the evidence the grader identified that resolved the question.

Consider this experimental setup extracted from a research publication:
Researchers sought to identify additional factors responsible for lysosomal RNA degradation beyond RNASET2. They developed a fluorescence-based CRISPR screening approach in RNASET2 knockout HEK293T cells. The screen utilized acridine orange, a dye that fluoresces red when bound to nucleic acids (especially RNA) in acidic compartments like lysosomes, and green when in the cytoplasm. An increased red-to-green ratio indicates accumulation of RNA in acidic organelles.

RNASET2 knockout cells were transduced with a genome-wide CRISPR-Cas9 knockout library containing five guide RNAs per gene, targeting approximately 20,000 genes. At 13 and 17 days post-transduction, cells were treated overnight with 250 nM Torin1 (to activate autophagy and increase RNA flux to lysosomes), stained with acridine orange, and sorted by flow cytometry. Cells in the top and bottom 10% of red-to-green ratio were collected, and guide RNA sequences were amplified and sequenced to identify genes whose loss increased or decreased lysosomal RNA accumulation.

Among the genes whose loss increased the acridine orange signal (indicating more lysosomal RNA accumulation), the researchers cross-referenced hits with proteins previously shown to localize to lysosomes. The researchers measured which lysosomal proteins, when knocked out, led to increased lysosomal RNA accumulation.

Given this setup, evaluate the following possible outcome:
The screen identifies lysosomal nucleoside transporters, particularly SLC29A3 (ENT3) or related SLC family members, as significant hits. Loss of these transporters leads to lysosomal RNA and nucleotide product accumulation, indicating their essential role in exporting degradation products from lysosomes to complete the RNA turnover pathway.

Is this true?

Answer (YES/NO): NO